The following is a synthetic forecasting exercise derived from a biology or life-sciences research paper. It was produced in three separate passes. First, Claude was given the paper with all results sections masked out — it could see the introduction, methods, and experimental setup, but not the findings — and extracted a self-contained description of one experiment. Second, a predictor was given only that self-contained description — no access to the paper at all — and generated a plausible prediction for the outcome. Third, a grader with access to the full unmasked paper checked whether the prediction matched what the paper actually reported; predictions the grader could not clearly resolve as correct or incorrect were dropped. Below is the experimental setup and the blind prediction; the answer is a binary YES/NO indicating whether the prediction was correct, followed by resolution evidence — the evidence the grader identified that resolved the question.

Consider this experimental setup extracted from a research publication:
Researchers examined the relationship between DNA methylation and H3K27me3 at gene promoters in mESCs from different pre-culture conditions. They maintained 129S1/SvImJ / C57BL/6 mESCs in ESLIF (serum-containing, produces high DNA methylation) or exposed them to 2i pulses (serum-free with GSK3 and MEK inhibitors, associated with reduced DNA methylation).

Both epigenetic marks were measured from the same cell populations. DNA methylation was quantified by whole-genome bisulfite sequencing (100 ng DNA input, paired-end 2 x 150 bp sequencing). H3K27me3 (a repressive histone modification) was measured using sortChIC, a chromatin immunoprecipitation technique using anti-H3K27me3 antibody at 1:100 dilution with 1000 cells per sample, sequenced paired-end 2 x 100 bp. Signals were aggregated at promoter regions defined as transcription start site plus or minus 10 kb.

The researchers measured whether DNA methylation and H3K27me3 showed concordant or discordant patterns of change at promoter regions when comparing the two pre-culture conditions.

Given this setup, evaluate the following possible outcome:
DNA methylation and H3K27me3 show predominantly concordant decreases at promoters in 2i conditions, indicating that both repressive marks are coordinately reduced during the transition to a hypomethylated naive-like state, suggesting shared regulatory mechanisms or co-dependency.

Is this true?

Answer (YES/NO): NO